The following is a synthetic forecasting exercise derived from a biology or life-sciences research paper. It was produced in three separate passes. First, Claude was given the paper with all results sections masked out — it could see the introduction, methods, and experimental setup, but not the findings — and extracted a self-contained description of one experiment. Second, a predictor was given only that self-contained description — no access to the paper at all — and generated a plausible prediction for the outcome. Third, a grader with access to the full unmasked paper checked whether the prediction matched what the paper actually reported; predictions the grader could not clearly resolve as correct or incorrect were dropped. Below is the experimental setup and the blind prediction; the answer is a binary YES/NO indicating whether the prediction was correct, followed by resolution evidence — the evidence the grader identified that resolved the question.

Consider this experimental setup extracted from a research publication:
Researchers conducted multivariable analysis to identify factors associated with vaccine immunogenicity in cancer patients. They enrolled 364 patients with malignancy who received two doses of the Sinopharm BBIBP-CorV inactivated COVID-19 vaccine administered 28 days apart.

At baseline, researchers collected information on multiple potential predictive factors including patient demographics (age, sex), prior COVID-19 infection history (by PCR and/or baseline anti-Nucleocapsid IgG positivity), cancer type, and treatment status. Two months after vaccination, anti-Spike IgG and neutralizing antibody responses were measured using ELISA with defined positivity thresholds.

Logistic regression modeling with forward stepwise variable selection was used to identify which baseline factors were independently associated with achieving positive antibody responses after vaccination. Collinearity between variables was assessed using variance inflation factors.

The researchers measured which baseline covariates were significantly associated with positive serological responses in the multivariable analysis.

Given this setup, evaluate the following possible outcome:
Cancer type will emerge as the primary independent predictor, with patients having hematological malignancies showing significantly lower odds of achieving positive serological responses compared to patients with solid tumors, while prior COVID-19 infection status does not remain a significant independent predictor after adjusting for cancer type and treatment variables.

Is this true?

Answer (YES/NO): NO